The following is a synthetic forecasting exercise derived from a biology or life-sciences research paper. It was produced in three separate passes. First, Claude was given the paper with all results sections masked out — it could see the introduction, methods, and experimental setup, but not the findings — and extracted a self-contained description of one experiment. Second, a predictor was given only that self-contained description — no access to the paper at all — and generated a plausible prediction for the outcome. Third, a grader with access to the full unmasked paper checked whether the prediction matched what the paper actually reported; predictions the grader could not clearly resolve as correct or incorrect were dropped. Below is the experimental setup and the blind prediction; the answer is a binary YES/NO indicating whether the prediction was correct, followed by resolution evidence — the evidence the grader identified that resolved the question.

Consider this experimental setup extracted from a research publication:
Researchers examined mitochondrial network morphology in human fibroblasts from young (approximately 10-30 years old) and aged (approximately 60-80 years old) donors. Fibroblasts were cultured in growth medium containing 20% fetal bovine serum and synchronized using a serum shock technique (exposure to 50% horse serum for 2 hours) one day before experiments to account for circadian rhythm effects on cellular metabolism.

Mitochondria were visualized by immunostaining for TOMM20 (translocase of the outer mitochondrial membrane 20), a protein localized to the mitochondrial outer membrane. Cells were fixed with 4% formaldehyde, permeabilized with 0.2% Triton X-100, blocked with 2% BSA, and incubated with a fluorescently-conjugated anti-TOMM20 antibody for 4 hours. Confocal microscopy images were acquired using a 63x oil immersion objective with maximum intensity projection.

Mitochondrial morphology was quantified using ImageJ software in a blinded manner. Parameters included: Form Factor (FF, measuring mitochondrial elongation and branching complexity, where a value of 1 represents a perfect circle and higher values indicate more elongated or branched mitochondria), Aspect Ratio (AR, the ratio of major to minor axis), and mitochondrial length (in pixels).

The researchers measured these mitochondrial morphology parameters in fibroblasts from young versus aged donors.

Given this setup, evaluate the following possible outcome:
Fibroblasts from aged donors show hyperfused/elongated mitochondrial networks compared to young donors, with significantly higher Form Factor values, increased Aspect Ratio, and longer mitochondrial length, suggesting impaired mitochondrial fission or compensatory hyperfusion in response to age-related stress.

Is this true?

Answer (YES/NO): NO